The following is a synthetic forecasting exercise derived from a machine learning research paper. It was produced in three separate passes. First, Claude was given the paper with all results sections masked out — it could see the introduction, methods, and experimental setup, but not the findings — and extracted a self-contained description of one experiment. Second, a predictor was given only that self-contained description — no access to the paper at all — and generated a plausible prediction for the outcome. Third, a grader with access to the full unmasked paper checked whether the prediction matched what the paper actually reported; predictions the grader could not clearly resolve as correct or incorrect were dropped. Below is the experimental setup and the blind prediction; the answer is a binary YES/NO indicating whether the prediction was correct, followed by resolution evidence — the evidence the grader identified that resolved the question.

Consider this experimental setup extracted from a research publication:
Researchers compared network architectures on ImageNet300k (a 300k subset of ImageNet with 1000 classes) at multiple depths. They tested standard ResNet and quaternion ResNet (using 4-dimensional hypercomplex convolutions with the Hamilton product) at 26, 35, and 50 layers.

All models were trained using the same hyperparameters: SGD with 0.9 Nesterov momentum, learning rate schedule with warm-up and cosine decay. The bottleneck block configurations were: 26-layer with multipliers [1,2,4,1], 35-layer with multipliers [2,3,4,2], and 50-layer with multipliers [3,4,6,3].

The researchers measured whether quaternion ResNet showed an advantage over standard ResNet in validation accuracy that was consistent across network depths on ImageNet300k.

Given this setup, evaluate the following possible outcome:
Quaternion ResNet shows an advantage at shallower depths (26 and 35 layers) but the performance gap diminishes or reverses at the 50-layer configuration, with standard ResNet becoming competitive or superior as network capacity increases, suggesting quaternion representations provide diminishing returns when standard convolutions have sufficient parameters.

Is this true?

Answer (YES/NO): NO